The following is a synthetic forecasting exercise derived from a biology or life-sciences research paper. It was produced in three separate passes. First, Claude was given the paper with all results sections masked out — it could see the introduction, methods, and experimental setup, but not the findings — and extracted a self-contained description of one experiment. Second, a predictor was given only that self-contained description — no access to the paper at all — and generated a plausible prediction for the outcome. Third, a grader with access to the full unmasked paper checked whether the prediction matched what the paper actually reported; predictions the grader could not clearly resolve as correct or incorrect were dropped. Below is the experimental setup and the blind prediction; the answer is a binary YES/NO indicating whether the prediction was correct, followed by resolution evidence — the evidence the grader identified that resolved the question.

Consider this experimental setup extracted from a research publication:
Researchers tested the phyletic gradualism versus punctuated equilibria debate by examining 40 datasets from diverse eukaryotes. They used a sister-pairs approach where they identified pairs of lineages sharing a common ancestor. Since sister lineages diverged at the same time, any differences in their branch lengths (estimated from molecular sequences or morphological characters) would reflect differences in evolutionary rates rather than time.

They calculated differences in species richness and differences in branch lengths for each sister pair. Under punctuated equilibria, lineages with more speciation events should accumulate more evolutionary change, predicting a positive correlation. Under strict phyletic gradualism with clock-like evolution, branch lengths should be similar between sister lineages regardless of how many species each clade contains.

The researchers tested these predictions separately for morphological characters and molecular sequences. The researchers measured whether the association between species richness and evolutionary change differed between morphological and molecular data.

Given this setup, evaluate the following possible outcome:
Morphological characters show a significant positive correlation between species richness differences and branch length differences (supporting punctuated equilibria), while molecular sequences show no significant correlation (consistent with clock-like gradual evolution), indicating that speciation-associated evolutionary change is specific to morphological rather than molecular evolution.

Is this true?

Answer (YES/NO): NO